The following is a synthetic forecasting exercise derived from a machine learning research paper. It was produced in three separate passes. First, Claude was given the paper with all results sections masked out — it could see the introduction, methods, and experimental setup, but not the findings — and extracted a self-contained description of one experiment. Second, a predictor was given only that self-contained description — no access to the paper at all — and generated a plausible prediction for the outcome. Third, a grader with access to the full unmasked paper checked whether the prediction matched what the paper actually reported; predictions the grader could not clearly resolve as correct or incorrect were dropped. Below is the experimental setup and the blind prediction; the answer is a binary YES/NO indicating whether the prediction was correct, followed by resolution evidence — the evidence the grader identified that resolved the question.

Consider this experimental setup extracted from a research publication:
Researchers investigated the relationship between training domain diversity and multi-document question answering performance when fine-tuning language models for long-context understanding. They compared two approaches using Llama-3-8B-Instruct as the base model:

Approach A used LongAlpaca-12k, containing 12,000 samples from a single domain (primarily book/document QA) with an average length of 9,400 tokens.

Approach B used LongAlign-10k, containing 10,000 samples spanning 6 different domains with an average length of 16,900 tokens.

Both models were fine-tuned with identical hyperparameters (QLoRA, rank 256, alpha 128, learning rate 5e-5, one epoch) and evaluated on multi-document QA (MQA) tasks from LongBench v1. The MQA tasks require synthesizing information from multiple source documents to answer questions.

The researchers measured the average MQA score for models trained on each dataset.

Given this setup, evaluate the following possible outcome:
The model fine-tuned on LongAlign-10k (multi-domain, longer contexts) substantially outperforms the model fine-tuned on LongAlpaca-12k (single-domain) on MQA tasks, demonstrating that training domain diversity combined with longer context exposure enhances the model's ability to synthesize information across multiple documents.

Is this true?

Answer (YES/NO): NO